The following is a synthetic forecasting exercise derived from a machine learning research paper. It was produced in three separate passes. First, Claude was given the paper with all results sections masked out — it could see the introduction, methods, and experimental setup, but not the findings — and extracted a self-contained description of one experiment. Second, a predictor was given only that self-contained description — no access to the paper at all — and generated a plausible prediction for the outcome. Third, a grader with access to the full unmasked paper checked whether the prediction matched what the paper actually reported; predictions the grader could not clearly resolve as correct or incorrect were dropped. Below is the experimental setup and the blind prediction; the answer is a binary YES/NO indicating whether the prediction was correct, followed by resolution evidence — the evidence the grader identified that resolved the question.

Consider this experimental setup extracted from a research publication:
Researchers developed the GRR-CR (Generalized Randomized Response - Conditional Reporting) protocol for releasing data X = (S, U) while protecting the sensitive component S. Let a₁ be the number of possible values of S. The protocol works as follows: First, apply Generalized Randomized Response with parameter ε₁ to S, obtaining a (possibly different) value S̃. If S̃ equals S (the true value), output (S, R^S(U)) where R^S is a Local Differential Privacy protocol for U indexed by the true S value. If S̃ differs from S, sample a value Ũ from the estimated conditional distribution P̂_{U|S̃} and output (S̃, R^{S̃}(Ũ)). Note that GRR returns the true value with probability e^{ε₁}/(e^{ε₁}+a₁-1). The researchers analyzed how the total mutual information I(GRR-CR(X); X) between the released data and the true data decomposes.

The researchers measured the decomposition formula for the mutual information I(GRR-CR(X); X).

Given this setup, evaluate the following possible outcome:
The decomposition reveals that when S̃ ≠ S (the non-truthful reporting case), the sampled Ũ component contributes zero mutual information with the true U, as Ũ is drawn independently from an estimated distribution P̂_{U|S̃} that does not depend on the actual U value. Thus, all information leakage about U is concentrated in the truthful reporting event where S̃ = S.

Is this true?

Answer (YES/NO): YES